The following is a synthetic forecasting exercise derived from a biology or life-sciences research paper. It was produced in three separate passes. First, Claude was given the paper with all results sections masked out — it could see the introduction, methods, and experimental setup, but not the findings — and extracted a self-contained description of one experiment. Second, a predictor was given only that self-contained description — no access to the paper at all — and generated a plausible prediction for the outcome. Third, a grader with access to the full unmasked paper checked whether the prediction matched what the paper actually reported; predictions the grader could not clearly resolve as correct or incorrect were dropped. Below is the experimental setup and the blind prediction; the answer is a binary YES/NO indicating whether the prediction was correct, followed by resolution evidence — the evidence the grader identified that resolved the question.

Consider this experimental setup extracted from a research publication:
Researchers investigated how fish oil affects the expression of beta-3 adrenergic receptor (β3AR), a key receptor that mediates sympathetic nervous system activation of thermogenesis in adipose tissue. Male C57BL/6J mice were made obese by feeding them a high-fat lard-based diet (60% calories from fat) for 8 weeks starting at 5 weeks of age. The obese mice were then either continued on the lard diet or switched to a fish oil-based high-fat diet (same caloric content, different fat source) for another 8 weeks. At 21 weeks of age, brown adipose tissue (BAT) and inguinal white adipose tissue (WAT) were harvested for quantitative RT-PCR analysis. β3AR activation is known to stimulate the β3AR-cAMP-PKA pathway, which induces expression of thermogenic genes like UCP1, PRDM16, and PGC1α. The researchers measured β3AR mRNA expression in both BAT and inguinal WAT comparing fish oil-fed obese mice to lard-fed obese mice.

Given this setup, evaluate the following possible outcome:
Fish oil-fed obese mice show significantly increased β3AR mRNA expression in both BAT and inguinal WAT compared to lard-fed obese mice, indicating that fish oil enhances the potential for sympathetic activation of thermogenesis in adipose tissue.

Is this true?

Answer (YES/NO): NO